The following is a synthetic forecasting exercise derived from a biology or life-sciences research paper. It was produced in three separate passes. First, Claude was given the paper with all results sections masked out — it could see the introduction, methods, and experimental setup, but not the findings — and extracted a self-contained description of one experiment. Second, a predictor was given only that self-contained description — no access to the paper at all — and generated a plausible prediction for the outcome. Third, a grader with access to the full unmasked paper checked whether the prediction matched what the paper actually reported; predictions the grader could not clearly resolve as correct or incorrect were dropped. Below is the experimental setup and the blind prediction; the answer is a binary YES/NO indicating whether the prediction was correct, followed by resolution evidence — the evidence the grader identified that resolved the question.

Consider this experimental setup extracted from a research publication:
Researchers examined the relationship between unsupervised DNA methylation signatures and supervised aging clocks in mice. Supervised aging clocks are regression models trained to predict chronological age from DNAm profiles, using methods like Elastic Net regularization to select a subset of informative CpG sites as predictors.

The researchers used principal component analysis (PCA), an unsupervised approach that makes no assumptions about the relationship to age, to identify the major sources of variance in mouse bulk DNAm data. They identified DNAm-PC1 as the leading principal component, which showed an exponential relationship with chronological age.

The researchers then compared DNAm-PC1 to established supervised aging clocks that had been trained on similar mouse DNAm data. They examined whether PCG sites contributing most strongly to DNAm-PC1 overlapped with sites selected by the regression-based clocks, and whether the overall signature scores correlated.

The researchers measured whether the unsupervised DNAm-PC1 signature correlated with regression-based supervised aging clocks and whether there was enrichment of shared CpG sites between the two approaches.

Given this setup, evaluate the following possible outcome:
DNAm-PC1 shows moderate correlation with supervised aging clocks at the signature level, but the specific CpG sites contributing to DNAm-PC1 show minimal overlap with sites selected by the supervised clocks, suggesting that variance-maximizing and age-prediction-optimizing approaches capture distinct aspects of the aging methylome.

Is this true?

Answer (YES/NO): NO